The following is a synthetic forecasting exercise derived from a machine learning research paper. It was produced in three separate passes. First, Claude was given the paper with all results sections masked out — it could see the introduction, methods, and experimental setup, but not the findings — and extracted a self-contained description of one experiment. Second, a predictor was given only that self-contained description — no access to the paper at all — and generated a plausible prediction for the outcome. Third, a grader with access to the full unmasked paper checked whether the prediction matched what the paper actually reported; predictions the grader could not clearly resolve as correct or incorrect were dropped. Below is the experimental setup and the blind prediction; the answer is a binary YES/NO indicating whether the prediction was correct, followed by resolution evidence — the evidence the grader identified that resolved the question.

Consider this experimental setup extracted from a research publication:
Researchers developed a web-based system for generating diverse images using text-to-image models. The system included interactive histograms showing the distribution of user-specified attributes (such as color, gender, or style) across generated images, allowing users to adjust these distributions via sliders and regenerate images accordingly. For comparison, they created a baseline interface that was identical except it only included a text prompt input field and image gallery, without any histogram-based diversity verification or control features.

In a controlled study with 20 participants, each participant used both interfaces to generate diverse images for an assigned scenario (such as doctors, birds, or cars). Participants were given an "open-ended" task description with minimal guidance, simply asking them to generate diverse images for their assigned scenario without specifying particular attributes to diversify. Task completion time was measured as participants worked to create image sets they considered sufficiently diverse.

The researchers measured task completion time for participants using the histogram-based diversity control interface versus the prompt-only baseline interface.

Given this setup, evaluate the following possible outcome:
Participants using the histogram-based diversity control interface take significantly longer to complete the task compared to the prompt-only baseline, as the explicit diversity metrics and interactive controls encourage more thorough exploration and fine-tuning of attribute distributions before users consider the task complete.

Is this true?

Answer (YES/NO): YES